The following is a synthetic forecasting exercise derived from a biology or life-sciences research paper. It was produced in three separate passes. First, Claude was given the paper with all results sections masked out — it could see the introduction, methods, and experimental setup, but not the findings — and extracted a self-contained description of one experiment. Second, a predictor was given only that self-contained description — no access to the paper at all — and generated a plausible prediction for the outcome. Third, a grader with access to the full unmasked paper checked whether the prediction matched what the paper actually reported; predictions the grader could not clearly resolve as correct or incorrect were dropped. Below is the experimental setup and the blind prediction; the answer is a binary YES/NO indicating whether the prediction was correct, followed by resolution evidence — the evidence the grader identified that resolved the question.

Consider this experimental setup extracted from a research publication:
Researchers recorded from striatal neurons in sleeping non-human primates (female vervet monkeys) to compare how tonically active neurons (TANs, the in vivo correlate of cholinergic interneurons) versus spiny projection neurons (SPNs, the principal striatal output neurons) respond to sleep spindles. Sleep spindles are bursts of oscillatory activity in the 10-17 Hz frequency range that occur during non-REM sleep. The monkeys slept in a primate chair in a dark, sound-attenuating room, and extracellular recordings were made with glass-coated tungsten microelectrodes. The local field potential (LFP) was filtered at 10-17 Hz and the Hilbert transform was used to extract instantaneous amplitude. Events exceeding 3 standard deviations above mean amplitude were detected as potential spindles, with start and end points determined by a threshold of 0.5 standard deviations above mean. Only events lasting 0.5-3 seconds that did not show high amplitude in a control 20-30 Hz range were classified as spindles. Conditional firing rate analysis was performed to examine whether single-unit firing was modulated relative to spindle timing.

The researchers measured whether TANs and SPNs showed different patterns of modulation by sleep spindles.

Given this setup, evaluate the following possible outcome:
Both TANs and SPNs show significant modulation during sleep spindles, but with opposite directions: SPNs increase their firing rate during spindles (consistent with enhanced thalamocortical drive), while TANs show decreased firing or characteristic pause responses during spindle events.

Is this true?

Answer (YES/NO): NO